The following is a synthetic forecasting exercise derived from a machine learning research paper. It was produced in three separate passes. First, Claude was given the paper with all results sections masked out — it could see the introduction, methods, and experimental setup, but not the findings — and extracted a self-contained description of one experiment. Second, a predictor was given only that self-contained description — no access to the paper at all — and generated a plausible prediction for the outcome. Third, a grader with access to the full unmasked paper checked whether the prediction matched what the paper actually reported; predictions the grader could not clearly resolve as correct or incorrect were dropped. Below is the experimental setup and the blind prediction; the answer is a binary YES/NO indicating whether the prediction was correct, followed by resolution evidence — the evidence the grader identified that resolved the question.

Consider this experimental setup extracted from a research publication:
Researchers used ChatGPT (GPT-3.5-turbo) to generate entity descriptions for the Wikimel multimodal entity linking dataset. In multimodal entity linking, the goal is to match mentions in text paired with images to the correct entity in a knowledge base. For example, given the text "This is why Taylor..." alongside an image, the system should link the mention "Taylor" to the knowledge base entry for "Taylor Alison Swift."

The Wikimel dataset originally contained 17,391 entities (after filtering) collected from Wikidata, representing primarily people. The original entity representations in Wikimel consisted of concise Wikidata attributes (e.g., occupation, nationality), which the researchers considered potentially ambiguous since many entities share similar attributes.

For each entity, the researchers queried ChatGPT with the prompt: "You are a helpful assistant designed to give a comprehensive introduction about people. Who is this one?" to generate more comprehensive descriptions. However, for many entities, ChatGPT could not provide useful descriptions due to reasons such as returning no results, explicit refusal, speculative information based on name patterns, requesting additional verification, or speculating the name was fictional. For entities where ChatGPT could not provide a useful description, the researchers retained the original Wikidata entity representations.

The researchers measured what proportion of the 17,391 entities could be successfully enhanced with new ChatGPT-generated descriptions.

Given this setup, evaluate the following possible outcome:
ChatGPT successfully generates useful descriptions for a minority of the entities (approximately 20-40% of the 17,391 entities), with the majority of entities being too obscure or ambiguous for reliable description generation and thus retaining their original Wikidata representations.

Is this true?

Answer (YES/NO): NO